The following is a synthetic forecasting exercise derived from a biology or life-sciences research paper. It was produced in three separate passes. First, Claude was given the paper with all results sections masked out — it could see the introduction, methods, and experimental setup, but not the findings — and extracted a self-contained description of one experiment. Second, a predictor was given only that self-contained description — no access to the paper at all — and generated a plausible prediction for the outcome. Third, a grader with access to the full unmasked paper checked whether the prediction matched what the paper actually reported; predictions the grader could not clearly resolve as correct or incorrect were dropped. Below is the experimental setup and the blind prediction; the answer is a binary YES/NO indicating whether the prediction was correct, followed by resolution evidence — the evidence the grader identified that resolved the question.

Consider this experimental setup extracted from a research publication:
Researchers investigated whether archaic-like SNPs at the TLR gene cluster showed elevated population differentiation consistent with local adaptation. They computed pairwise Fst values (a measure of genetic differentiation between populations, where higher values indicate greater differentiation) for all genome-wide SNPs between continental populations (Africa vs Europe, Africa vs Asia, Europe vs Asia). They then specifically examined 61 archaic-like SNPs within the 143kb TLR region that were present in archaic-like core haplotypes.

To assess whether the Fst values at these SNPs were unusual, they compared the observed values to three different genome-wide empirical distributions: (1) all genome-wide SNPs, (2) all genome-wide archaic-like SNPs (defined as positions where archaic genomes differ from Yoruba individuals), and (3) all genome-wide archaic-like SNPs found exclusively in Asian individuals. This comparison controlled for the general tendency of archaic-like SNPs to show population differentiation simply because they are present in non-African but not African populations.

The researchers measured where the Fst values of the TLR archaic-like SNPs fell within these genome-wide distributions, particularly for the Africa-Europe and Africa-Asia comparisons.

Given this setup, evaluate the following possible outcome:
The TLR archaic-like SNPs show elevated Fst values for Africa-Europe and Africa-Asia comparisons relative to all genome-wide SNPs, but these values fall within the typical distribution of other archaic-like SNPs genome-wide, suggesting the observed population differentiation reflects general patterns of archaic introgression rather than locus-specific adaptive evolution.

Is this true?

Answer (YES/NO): NO